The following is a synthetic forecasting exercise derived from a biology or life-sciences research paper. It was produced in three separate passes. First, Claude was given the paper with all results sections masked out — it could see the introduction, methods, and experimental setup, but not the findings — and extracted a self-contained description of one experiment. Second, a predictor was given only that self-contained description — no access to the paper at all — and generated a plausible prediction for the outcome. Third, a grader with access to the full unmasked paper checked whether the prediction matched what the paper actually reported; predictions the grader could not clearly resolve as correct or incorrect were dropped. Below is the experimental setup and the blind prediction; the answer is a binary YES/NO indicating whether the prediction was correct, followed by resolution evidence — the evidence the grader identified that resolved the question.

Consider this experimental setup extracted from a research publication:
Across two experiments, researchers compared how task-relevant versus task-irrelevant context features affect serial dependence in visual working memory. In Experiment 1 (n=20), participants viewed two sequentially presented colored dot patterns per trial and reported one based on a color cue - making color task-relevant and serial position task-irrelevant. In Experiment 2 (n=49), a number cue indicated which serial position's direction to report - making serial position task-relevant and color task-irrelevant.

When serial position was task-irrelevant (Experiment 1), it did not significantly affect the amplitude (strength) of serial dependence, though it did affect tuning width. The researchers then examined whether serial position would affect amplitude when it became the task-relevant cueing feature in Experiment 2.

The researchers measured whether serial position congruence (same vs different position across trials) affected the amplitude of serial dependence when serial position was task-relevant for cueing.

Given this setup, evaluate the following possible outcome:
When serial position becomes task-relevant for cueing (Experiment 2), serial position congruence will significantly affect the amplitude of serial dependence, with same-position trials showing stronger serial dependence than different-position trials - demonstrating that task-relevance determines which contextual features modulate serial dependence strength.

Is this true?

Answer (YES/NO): YES